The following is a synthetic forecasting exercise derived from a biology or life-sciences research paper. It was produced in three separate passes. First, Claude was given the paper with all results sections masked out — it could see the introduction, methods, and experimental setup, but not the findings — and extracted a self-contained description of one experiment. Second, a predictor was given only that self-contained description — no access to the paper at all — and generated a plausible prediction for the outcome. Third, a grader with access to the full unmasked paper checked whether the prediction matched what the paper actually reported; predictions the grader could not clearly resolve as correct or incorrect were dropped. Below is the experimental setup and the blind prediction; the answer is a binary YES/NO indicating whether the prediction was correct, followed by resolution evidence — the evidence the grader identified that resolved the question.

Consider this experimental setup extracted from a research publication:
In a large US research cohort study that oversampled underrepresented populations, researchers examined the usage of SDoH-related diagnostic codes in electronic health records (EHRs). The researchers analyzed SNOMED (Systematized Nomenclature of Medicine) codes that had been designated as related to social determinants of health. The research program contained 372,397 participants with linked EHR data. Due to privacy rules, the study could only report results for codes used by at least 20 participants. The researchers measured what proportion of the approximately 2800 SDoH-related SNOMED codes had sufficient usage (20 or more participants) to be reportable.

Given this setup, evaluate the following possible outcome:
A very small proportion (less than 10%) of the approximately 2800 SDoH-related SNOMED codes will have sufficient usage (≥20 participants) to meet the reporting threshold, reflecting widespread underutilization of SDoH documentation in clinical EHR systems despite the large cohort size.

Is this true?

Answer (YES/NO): YES